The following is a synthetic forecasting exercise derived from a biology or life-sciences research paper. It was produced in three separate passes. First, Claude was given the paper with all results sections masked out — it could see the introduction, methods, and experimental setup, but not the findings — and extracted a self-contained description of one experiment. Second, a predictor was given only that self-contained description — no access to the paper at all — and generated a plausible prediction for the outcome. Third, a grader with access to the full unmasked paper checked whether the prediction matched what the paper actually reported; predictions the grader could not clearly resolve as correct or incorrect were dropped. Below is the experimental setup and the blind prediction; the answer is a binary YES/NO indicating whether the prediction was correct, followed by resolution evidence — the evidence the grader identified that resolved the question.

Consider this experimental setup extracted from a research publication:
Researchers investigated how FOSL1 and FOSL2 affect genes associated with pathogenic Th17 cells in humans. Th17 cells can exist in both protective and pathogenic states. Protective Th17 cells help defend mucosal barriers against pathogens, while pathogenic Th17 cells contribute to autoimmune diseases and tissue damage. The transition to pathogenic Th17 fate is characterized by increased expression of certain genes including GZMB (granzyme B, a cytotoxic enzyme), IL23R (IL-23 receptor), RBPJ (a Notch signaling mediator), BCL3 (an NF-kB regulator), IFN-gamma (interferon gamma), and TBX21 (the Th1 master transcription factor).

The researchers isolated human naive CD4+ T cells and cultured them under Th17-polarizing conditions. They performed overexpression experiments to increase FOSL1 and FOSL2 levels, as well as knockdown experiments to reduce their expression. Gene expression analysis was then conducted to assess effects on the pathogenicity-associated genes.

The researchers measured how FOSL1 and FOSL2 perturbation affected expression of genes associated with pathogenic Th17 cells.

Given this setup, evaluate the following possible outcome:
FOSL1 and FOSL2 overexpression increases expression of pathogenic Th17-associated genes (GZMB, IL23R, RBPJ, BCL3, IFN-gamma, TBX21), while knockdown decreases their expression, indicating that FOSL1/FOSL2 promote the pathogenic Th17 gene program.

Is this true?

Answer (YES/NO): NO